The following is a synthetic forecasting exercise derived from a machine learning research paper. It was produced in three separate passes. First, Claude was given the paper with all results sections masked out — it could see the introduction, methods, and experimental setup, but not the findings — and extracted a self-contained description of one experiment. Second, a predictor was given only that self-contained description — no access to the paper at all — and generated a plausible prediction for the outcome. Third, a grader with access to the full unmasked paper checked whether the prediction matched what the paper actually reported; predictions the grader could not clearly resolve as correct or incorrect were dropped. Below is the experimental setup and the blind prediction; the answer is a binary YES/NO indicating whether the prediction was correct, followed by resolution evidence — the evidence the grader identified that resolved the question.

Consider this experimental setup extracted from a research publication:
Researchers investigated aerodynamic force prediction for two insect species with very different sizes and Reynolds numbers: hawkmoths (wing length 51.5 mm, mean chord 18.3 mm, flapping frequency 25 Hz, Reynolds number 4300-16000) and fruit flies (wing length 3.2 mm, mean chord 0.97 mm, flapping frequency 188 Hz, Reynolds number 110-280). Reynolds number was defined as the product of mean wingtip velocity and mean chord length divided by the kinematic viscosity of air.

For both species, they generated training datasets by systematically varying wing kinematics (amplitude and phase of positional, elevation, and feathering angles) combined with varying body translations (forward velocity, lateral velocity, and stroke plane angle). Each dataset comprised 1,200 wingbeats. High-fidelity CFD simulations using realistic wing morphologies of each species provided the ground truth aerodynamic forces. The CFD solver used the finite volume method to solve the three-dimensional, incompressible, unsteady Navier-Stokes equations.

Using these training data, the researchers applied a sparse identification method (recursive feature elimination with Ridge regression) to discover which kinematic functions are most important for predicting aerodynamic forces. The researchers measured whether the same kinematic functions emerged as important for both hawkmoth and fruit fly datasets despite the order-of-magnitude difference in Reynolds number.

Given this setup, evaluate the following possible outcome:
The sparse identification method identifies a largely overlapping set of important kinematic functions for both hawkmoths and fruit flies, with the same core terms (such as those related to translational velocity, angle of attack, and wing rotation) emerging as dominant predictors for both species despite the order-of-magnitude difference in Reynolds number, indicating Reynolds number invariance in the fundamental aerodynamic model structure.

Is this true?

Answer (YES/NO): YES